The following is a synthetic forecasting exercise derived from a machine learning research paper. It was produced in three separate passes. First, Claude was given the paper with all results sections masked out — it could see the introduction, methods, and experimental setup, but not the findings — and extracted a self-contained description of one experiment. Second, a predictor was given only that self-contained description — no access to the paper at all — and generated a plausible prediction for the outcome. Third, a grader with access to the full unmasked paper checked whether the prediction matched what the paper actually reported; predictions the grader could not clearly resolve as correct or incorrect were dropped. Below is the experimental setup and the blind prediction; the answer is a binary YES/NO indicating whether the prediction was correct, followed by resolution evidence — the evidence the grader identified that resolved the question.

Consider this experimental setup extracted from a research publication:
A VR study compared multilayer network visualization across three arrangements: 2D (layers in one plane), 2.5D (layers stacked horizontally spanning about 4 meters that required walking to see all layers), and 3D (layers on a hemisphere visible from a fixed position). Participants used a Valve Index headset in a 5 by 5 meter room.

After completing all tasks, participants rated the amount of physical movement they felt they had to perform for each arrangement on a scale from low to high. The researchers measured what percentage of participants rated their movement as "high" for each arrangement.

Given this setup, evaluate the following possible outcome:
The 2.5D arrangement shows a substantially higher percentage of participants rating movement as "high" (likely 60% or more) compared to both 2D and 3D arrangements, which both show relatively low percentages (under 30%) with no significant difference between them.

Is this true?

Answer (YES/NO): NO